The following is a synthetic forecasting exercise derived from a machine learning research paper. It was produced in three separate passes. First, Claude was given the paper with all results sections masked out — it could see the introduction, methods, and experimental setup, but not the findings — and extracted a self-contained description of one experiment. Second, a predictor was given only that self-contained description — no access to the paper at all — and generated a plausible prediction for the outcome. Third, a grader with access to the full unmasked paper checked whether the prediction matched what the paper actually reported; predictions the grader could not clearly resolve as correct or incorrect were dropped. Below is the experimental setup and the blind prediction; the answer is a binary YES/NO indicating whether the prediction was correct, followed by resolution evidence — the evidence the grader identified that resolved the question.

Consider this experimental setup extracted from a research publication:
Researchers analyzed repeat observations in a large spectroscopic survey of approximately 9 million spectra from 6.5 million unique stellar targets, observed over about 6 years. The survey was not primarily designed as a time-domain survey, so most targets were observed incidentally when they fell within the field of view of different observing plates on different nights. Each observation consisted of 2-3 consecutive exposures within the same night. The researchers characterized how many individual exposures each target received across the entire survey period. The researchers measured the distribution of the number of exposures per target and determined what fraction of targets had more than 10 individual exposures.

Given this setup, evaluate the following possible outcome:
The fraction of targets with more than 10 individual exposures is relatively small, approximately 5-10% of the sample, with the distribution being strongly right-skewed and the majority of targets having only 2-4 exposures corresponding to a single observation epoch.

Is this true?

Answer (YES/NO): NO